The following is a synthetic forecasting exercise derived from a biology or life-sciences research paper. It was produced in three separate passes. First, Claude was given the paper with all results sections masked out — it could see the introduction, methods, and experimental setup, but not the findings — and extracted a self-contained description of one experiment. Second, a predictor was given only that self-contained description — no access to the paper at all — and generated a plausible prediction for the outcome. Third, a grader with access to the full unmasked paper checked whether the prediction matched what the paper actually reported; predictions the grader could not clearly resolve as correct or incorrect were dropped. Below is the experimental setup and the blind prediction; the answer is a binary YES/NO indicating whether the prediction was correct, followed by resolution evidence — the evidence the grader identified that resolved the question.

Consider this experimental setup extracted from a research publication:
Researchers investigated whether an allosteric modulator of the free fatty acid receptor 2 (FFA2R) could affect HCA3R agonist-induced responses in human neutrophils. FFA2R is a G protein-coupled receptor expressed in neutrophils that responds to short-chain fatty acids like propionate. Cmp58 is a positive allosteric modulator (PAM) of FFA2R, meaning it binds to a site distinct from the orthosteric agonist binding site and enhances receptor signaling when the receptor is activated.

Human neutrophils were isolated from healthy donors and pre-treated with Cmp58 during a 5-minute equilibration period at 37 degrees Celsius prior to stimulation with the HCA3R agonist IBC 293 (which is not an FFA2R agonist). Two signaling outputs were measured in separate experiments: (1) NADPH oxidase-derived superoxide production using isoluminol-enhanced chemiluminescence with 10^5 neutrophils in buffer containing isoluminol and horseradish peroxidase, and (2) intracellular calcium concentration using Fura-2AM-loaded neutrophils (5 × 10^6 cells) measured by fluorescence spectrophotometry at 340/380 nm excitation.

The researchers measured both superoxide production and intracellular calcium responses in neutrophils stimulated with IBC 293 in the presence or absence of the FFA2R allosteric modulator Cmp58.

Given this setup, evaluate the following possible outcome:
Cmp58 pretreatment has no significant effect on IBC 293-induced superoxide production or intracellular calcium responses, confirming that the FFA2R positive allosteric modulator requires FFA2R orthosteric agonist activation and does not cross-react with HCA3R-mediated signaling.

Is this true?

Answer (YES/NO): NO